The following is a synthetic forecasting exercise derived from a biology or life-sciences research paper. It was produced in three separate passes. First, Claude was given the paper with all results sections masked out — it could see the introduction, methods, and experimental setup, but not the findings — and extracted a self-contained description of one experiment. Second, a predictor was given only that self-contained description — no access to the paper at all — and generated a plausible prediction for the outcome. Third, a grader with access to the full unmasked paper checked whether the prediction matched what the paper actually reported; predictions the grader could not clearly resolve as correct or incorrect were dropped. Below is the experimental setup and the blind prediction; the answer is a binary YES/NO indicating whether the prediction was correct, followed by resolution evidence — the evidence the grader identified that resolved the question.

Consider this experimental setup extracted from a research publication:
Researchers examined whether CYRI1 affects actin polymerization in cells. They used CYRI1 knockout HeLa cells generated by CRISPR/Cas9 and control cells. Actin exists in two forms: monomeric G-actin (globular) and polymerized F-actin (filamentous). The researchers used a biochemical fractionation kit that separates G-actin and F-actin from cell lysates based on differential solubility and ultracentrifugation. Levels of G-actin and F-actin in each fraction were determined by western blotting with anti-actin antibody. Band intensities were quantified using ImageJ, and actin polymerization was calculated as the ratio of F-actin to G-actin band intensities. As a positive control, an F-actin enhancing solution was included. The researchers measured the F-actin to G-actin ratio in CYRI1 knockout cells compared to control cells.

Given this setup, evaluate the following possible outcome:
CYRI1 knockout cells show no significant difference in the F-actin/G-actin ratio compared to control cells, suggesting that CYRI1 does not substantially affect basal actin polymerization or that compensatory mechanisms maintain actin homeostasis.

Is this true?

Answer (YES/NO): NO